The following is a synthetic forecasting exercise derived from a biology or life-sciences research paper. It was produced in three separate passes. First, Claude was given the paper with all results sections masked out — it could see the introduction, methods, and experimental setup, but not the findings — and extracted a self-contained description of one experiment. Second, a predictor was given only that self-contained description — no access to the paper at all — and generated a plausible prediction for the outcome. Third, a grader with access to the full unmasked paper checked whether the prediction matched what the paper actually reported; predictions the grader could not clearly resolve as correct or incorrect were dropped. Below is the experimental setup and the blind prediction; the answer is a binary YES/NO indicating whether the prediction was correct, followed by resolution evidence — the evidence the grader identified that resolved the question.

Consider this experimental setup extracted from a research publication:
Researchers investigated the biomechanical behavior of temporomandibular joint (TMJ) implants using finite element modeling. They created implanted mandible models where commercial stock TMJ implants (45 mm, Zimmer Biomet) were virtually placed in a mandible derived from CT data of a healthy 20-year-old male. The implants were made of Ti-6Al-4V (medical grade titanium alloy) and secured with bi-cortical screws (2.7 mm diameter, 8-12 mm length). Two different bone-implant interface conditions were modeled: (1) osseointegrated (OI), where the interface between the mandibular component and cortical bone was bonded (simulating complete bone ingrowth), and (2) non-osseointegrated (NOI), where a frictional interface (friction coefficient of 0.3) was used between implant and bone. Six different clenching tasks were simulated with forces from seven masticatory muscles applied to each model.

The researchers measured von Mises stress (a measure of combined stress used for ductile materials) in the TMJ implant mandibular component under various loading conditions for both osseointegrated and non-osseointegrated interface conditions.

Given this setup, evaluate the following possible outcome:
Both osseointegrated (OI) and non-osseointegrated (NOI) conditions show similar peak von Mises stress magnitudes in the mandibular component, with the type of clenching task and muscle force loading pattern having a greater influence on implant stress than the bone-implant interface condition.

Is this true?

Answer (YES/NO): NO